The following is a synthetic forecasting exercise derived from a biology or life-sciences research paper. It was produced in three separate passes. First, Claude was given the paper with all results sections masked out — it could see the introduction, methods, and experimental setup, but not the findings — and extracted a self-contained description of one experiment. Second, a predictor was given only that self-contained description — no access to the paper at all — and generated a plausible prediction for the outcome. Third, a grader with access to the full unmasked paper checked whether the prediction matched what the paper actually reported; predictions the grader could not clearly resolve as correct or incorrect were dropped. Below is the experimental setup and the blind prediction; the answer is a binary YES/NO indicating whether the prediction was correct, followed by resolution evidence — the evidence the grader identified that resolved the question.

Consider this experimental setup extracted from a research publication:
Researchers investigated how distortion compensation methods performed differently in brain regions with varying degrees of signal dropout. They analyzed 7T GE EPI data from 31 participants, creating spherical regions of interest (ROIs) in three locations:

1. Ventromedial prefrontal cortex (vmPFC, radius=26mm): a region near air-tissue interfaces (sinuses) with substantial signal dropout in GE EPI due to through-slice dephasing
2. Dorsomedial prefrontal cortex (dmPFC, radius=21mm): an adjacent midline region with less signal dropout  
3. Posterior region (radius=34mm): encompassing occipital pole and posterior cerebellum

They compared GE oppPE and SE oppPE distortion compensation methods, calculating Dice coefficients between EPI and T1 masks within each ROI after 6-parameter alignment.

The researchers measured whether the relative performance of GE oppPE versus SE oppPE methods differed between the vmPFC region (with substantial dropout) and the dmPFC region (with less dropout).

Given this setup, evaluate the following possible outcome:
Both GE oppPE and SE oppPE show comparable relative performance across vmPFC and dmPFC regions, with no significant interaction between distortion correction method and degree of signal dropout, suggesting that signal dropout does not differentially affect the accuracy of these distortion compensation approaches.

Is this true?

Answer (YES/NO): NO